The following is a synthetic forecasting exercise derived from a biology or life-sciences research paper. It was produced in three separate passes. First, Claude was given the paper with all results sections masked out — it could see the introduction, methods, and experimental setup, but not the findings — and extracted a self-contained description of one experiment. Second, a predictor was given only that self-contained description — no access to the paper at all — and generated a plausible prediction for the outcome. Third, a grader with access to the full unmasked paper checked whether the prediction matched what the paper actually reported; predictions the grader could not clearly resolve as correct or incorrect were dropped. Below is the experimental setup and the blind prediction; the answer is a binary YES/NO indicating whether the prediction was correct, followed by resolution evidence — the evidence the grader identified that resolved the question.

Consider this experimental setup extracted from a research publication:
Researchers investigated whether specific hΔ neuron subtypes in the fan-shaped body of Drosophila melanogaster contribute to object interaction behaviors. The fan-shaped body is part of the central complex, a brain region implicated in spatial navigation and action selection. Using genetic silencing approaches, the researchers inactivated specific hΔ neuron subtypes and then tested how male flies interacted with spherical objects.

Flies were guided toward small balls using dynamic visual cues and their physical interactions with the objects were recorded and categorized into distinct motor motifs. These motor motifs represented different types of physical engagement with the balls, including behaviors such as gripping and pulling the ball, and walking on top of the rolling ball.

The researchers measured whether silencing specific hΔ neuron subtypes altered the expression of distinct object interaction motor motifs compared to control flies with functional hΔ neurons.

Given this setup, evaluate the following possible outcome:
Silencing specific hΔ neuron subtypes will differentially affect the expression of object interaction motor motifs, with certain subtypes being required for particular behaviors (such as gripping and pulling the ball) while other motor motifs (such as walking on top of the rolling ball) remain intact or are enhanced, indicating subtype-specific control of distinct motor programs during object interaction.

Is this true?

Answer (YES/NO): YES